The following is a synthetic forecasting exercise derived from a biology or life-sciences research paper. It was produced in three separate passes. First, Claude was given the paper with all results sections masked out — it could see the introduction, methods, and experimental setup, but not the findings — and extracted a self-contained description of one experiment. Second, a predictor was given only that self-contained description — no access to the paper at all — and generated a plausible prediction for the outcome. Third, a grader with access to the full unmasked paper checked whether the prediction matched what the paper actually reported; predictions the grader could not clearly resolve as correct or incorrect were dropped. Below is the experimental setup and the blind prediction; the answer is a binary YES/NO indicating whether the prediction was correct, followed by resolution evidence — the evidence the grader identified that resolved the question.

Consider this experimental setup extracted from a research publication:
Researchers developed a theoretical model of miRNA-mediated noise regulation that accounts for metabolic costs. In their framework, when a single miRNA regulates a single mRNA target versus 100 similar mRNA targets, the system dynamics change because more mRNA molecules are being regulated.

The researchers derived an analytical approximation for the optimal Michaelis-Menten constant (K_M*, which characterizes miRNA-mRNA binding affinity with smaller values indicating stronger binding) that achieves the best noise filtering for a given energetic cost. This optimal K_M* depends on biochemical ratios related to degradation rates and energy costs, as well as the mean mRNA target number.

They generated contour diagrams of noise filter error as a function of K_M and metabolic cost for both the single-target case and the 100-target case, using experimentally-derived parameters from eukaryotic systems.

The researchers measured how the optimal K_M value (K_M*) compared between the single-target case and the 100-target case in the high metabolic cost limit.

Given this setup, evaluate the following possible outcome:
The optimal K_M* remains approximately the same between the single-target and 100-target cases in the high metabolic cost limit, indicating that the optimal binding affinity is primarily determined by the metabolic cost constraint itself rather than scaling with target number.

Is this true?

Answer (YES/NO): NO